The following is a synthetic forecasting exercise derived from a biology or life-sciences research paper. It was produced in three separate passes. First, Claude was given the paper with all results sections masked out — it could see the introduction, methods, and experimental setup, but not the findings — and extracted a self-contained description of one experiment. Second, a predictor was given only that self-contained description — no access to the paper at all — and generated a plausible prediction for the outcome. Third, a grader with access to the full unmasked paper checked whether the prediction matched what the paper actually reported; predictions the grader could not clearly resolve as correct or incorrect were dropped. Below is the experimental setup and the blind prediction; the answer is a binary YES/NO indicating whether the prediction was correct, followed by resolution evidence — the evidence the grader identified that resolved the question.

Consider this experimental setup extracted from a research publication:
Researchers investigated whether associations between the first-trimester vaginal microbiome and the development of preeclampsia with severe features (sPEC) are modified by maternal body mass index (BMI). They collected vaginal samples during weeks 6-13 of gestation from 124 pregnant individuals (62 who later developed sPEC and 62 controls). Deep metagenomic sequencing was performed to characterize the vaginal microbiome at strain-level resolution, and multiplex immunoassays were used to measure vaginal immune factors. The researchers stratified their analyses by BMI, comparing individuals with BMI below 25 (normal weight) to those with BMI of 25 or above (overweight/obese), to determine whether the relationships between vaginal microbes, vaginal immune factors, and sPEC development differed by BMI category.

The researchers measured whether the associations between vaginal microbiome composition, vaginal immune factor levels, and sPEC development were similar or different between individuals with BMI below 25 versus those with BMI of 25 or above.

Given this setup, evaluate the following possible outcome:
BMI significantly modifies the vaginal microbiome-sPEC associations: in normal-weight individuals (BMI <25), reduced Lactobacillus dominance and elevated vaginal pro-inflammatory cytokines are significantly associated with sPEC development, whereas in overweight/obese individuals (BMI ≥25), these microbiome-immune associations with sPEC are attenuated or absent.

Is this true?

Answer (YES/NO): NO